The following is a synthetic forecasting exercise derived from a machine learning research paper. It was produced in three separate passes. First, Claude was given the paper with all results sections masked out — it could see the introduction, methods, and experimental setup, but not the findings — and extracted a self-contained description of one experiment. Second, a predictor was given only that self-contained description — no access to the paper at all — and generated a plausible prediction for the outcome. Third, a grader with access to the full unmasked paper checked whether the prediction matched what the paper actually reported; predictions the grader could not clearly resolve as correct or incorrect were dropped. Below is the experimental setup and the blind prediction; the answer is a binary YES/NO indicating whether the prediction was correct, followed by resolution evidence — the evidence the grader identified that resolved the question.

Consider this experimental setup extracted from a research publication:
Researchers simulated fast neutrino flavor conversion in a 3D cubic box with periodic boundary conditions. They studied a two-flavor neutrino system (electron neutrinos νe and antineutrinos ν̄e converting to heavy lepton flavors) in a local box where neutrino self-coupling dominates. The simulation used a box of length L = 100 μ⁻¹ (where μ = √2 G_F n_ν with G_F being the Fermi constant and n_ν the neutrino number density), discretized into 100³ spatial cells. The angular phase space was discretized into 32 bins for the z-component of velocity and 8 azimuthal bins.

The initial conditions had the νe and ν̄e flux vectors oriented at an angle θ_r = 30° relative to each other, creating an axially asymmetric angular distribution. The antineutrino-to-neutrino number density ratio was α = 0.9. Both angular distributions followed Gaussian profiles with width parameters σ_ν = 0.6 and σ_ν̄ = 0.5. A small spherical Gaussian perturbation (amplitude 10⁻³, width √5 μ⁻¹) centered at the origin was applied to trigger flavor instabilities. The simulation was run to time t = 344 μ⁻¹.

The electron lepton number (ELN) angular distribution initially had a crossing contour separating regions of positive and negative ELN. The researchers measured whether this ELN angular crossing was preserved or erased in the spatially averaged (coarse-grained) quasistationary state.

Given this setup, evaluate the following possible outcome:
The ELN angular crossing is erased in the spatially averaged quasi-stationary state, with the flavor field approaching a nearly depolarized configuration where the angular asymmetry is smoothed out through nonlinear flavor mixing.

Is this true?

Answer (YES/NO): YES